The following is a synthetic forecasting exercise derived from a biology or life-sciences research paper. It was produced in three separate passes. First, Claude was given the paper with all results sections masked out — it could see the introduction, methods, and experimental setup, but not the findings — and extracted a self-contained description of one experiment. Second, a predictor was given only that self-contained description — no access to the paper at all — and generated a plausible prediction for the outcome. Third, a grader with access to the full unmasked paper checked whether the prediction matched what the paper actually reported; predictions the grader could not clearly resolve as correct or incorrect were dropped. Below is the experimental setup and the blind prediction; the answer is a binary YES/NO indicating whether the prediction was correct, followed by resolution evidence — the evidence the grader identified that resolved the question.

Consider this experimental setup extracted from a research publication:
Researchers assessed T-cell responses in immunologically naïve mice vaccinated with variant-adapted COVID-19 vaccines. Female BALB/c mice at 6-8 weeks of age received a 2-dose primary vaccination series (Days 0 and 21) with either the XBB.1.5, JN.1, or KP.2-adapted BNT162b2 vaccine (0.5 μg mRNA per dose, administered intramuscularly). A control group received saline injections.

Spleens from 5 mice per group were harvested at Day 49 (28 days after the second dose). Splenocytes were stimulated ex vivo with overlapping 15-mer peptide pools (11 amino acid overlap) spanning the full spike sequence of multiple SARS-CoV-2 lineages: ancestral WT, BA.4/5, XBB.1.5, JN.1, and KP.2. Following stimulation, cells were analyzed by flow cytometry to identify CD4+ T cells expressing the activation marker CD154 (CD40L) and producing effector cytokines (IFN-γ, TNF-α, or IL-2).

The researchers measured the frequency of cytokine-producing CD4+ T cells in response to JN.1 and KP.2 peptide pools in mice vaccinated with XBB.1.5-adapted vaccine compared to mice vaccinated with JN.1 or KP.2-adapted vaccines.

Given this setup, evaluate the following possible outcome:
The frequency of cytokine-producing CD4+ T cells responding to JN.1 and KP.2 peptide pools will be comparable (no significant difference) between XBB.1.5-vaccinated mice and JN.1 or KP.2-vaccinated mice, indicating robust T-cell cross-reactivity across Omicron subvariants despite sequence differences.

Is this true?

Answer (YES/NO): YES